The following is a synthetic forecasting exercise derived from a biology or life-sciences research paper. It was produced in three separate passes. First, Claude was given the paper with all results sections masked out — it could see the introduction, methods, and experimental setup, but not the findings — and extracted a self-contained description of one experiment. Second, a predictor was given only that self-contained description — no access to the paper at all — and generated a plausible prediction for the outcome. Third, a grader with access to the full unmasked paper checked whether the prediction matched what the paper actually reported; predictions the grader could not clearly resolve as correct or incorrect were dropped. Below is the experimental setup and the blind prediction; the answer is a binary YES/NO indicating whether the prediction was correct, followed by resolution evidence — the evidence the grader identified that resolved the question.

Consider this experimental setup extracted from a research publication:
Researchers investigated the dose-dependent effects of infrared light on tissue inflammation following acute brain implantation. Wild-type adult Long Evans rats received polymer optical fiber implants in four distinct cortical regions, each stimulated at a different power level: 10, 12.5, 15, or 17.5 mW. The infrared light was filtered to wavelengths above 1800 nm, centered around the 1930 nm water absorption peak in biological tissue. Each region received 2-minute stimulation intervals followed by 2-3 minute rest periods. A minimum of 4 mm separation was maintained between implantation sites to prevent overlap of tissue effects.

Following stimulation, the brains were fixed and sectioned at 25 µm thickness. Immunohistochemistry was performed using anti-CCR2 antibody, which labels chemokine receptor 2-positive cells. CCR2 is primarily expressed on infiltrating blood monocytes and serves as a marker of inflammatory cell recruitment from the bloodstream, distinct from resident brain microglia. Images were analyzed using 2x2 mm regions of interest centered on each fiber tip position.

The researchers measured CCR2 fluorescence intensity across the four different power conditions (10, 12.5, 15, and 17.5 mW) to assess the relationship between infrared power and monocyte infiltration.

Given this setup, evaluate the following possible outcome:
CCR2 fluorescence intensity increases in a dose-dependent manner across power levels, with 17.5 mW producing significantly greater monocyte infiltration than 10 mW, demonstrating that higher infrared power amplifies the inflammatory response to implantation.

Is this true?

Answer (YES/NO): NO